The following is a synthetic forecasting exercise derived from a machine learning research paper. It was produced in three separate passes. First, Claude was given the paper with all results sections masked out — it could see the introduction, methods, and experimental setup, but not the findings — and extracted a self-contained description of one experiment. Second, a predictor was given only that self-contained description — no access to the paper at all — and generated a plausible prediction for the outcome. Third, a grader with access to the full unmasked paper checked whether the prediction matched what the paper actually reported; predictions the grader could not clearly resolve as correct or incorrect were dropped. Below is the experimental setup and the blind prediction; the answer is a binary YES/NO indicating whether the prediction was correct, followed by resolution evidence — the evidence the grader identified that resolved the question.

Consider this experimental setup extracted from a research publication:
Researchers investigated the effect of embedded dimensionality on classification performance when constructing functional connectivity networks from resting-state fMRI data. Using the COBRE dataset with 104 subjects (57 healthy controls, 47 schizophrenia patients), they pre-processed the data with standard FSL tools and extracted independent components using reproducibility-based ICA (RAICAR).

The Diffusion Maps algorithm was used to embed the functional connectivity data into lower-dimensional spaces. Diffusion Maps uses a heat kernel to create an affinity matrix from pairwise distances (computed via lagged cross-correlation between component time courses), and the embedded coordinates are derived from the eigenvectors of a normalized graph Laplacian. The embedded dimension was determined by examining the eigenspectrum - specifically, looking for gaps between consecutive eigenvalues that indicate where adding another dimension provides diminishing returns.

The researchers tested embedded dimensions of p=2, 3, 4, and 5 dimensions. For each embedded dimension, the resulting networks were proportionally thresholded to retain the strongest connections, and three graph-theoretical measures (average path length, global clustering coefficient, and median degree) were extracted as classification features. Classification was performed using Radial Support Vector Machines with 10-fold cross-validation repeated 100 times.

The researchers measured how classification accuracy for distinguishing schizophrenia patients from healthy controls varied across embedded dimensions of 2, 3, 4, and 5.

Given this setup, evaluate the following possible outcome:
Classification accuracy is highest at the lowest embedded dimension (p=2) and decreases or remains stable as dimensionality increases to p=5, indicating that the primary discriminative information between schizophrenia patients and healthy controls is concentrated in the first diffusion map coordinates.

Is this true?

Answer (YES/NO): NO